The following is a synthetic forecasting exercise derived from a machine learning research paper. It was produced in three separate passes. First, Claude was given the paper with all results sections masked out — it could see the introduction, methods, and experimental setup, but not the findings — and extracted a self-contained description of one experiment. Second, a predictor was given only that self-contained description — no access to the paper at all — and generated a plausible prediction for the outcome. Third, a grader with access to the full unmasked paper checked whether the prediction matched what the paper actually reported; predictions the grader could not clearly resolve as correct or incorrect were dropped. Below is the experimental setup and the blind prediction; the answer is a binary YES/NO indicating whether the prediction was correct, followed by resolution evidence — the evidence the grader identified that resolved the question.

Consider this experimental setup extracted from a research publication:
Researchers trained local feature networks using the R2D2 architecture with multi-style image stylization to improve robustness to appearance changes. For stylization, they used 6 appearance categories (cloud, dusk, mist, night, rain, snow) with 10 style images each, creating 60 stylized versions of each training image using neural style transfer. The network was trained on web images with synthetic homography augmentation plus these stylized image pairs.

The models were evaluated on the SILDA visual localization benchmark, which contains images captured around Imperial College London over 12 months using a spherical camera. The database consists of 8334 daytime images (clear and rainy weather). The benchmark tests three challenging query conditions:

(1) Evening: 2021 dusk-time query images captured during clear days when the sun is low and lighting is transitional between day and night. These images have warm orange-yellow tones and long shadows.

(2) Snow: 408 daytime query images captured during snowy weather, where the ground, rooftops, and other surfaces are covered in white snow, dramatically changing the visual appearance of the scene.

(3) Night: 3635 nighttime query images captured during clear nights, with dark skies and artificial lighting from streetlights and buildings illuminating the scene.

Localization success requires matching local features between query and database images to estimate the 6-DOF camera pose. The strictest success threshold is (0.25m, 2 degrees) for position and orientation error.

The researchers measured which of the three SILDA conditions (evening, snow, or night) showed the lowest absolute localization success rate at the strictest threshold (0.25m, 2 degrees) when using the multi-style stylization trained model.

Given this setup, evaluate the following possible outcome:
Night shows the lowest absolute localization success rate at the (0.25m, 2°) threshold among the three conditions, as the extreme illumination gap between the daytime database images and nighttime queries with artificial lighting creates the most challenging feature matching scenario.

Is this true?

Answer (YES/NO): NO